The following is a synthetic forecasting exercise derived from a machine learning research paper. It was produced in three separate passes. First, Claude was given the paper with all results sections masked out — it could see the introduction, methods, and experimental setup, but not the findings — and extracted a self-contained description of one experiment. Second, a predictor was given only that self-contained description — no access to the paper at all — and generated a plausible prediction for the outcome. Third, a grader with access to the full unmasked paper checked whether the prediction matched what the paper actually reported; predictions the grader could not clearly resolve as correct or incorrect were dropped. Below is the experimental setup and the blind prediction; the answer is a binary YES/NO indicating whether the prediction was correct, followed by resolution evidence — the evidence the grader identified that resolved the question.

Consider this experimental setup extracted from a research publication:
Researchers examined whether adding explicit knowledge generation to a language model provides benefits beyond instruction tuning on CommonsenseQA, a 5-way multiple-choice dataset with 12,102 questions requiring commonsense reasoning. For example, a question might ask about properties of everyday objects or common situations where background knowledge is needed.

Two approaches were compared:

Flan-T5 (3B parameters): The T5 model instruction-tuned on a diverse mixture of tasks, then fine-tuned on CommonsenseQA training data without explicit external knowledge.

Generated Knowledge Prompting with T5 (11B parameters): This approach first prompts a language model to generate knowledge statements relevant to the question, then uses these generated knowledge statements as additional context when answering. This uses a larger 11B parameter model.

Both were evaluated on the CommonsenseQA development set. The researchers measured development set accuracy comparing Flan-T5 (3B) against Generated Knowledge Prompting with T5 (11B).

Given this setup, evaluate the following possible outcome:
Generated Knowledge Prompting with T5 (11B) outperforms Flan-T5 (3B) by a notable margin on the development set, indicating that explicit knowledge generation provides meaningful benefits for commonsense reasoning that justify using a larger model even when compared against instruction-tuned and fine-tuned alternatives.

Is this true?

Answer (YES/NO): YES